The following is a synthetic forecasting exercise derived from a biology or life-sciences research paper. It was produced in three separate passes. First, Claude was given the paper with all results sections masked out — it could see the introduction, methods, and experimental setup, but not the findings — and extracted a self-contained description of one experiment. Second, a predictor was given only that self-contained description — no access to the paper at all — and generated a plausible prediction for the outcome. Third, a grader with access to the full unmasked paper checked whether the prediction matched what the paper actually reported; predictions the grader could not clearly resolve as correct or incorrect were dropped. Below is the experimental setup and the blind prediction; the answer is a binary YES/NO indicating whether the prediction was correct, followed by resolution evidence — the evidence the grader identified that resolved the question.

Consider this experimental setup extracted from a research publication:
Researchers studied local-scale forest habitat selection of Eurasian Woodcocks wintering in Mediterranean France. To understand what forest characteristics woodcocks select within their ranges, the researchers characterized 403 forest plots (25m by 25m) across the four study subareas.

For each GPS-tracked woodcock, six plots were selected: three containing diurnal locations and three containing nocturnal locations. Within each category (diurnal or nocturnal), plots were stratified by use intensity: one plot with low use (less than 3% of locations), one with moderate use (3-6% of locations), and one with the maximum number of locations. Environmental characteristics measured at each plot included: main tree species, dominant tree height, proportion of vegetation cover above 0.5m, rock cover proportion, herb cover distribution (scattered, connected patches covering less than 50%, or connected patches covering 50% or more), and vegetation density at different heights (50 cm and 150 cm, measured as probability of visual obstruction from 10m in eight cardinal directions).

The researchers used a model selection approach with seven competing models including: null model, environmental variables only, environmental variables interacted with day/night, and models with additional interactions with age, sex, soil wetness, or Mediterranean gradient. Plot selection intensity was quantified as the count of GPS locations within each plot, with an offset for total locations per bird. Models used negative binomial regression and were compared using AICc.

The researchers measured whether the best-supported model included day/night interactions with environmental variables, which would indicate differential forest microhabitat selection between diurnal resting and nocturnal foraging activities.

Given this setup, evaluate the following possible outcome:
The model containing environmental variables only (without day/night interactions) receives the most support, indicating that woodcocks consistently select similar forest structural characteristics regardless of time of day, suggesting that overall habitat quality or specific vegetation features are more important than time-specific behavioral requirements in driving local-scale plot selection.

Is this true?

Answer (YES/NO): NO